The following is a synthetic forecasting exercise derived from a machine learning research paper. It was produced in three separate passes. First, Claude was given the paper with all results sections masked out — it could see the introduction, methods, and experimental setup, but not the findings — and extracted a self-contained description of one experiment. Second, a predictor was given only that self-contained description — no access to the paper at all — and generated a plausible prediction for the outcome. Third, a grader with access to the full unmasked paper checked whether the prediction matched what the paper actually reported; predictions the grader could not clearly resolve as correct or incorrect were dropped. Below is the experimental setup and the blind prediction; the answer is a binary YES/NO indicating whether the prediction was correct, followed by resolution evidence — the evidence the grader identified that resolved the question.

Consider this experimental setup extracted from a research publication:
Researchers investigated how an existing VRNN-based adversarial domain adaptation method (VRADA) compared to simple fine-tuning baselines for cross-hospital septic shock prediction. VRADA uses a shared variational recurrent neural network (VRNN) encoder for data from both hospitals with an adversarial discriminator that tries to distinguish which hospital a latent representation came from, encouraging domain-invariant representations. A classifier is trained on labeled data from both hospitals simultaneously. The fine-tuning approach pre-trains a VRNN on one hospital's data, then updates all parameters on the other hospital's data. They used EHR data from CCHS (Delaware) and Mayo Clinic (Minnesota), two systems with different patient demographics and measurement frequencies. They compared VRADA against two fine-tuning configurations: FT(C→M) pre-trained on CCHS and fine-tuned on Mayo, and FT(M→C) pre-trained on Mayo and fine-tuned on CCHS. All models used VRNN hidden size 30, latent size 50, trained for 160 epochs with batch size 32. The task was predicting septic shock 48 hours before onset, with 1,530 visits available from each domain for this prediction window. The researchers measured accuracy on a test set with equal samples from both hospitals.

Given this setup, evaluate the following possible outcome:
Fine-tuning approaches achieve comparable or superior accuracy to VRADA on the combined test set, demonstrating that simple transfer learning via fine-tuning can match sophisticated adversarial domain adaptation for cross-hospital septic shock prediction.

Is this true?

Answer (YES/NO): NO